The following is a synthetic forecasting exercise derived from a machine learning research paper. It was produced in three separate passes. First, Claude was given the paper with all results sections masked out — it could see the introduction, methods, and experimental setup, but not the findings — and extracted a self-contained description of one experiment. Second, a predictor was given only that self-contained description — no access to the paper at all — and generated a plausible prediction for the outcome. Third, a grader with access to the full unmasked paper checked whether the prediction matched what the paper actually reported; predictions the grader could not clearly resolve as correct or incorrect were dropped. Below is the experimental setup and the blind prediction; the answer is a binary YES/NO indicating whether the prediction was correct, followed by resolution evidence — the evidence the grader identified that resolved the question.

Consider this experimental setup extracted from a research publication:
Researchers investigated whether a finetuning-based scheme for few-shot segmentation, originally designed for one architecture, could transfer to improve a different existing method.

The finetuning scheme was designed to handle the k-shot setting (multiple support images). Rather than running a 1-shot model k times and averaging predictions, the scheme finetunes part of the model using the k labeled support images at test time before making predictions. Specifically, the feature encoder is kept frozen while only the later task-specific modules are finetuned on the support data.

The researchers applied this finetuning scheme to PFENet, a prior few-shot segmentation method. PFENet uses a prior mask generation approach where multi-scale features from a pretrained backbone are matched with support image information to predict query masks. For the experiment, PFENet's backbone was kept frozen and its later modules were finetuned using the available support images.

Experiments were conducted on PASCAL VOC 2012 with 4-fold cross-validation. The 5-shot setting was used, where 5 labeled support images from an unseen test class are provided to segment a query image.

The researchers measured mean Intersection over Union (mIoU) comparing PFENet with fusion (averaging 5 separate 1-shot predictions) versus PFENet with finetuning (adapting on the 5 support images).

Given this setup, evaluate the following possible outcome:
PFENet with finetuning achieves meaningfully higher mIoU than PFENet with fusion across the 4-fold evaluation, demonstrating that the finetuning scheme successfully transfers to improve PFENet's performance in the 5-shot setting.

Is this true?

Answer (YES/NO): YES